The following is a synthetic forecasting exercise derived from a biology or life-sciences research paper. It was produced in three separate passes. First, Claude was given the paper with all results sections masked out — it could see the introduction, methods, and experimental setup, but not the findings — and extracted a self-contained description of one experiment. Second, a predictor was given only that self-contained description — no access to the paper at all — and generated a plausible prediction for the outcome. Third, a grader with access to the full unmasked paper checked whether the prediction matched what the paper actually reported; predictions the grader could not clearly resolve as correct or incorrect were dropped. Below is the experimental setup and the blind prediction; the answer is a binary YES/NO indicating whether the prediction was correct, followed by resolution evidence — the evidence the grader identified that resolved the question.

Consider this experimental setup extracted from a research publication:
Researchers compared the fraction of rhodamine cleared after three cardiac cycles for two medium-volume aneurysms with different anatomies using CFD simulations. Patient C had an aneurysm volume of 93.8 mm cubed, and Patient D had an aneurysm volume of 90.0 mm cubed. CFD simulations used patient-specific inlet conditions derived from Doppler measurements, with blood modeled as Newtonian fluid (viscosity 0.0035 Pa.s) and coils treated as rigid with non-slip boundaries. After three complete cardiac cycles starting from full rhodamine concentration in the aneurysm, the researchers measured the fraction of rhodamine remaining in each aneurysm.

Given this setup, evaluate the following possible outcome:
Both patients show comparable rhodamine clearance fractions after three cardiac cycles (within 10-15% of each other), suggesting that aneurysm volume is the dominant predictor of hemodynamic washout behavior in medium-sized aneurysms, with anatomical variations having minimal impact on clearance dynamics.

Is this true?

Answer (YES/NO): NO